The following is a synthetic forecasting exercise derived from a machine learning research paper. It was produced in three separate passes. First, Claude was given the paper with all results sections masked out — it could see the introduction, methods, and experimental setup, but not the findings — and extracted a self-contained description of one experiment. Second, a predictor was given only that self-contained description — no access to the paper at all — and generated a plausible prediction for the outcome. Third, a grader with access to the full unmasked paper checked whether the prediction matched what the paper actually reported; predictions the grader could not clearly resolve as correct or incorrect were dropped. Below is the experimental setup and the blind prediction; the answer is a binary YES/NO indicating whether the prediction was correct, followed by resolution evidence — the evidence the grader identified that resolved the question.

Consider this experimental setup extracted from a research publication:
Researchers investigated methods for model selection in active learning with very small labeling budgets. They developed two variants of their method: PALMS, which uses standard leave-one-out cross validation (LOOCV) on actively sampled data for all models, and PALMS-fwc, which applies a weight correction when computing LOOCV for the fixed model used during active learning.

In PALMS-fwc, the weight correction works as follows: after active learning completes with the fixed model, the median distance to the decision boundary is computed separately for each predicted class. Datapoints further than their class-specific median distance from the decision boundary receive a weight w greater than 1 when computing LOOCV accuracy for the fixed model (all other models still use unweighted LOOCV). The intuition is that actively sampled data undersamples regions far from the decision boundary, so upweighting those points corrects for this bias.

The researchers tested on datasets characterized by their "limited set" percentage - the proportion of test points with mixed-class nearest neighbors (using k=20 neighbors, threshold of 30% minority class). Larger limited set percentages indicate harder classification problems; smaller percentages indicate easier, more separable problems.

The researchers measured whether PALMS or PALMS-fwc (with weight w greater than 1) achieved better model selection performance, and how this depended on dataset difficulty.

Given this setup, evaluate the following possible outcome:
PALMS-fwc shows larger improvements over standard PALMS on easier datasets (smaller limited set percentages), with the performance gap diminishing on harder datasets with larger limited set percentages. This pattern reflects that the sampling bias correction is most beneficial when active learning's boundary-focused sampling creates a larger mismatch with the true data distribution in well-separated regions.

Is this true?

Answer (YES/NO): NO